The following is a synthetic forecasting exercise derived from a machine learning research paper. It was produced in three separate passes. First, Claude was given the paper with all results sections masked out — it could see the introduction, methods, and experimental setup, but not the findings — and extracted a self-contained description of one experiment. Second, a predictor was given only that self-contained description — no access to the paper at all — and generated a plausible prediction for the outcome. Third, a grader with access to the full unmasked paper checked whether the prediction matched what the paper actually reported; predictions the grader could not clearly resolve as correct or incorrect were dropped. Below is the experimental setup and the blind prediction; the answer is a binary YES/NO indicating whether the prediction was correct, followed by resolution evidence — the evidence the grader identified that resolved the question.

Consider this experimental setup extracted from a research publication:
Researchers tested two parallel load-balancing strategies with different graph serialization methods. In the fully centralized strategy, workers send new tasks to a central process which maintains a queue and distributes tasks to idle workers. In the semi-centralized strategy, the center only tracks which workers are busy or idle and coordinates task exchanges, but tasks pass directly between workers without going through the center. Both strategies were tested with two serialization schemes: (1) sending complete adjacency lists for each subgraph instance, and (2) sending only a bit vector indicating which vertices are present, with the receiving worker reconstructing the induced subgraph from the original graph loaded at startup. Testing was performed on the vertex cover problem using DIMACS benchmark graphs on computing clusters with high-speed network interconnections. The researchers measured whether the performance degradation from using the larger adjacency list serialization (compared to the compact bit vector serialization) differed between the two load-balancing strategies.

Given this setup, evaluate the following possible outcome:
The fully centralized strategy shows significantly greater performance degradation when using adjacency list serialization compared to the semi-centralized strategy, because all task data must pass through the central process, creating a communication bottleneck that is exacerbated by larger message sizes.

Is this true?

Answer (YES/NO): YES